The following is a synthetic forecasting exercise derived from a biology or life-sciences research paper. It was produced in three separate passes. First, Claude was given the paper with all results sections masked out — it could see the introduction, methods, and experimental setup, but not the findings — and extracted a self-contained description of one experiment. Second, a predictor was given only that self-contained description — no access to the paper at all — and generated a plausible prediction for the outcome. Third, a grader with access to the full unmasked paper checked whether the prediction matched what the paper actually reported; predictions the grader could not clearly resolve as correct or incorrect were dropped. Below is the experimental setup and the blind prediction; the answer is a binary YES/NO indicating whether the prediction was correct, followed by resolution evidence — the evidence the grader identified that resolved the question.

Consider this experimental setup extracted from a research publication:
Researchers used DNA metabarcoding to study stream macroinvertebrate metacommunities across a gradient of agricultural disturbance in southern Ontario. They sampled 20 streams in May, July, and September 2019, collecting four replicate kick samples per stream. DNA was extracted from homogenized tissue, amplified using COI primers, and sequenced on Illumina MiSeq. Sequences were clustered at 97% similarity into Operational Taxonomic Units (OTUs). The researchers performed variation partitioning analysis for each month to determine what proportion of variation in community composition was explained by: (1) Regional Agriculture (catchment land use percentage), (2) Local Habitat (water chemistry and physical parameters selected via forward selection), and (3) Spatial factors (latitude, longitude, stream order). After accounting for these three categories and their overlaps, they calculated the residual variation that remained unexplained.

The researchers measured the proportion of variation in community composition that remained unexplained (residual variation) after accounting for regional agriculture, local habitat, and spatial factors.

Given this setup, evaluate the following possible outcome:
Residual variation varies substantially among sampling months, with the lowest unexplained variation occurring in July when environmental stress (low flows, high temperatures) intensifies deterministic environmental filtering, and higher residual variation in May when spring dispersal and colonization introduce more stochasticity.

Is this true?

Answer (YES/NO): NO